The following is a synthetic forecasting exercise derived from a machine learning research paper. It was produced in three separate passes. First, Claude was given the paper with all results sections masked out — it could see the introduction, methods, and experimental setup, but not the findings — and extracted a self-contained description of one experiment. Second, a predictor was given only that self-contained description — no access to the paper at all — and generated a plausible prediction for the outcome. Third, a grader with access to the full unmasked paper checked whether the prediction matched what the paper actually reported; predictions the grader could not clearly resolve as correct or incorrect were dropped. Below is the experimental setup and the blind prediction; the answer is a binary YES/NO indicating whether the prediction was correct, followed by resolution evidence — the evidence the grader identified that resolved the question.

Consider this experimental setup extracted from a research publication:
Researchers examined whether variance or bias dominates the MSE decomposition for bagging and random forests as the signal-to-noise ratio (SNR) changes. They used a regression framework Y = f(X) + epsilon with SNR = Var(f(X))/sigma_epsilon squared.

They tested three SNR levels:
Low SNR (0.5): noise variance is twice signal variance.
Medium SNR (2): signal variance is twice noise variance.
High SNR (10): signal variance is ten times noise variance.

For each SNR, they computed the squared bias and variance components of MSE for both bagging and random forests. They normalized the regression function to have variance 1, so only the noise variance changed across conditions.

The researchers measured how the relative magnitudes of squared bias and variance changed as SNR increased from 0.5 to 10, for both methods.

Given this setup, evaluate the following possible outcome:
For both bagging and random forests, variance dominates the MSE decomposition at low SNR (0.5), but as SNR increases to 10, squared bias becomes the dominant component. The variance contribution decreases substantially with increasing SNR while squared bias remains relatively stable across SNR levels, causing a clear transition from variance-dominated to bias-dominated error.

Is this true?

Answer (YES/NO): NO